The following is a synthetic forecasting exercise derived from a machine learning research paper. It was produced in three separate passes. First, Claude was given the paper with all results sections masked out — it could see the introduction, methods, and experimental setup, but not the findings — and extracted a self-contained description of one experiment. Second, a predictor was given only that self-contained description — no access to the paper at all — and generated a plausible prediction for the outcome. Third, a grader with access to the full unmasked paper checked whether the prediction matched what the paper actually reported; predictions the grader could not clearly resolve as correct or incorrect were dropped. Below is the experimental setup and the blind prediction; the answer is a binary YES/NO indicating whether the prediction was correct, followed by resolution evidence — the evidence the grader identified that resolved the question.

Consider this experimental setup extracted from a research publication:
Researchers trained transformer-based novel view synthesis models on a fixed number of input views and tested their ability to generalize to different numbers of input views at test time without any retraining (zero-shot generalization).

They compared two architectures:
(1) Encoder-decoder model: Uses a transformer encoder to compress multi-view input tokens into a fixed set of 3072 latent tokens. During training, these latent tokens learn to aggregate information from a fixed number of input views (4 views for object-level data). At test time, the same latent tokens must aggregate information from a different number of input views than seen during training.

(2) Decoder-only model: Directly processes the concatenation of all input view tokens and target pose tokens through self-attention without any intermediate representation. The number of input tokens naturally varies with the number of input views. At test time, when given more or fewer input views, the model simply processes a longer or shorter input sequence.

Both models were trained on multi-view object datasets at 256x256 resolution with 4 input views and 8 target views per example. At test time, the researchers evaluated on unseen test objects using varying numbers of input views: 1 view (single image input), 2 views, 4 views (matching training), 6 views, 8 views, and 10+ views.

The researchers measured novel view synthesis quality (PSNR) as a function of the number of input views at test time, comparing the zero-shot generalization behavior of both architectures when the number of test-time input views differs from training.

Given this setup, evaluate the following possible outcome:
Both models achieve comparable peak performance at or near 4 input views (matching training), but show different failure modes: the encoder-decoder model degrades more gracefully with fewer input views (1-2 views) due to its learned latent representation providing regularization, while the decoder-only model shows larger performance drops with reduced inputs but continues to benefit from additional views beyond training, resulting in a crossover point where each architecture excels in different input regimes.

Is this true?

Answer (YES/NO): NO